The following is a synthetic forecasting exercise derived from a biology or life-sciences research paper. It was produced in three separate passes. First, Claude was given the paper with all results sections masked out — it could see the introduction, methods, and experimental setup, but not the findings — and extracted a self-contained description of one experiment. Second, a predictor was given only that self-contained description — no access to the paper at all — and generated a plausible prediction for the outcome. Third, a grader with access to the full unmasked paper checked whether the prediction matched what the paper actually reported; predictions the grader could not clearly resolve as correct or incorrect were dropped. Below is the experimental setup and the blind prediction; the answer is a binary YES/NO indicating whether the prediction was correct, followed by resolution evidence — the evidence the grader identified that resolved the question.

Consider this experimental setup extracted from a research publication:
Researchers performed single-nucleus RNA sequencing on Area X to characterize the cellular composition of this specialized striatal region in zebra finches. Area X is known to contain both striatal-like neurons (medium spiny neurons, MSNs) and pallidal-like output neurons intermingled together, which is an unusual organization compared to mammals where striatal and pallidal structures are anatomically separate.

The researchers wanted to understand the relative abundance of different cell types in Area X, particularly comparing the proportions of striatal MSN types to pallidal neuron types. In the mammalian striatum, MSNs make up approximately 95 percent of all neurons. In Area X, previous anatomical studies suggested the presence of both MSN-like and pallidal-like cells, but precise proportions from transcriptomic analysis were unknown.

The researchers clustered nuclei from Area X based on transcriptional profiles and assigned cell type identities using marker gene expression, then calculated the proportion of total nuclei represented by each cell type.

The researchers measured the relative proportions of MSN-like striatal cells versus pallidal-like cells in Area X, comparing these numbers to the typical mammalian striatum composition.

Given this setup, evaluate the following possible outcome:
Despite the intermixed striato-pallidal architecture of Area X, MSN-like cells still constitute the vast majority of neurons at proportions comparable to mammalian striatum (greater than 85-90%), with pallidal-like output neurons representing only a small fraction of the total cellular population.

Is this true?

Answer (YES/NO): NO